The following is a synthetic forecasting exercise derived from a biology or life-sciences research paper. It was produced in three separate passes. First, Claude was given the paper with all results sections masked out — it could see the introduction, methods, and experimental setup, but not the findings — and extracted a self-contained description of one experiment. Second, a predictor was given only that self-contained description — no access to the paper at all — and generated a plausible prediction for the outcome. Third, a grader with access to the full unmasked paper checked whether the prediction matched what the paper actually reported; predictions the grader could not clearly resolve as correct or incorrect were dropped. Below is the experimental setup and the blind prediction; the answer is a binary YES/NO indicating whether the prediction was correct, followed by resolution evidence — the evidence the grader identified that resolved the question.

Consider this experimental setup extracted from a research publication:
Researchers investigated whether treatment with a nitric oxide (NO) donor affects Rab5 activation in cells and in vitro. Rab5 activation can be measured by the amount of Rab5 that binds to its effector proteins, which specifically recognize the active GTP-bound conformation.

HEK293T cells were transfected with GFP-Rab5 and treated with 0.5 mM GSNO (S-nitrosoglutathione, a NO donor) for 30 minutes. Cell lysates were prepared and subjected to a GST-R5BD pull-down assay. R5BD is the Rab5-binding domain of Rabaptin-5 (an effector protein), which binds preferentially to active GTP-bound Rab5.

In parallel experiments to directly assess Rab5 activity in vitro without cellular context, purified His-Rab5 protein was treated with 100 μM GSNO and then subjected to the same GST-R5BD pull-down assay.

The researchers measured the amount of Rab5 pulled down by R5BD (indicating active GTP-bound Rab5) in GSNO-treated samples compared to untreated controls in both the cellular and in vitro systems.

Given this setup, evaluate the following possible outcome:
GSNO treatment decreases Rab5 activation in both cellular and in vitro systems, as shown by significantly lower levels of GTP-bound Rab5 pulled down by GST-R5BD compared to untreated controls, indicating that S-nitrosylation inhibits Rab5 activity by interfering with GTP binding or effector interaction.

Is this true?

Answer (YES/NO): NO